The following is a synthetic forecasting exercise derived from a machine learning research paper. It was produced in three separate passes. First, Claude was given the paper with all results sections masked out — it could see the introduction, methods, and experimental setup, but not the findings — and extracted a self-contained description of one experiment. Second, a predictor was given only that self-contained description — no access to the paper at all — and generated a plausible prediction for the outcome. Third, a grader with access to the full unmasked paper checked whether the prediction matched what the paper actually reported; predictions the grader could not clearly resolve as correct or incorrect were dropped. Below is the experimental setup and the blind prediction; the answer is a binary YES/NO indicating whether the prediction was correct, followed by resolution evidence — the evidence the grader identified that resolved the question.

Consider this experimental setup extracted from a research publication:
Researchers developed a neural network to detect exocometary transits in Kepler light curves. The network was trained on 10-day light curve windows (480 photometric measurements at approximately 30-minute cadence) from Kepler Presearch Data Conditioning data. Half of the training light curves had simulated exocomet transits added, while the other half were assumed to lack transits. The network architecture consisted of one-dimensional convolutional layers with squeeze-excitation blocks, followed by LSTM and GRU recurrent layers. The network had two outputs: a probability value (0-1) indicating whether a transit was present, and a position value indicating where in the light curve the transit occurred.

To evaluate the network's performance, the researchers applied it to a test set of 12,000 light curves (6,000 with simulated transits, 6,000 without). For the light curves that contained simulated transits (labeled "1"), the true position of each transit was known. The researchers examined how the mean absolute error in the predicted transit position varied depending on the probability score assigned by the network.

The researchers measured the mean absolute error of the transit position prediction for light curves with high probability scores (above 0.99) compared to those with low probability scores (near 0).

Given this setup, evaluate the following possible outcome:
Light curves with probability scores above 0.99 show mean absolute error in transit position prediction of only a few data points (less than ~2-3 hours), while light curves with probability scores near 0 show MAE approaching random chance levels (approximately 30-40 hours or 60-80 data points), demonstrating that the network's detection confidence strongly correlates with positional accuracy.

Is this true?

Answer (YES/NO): NO